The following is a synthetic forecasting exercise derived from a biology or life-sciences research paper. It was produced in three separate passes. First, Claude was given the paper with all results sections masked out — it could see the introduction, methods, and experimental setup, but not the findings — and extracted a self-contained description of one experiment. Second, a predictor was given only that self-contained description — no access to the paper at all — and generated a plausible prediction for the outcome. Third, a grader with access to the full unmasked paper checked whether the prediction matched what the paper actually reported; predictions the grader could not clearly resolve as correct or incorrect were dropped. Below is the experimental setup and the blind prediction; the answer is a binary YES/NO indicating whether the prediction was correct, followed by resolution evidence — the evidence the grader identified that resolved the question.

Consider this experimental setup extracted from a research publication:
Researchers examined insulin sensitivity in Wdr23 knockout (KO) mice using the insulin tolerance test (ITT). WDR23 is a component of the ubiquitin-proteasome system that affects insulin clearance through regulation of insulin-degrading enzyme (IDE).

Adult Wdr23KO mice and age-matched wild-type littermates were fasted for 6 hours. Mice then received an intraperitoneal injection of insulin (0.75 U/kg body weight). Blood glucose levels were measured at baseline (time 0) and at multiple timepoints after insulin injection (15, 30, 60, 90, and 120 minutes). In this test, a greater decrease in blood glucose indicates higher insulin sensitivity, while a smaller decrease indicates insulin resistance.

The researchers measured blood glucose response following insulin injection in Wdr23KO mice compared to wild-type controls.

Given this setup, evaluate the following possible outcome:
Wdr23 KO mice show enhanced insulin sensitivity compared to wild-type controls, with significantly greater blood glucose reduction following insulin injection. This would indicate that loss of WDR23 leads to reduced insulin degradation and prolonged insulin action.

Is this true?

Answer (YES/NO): NO